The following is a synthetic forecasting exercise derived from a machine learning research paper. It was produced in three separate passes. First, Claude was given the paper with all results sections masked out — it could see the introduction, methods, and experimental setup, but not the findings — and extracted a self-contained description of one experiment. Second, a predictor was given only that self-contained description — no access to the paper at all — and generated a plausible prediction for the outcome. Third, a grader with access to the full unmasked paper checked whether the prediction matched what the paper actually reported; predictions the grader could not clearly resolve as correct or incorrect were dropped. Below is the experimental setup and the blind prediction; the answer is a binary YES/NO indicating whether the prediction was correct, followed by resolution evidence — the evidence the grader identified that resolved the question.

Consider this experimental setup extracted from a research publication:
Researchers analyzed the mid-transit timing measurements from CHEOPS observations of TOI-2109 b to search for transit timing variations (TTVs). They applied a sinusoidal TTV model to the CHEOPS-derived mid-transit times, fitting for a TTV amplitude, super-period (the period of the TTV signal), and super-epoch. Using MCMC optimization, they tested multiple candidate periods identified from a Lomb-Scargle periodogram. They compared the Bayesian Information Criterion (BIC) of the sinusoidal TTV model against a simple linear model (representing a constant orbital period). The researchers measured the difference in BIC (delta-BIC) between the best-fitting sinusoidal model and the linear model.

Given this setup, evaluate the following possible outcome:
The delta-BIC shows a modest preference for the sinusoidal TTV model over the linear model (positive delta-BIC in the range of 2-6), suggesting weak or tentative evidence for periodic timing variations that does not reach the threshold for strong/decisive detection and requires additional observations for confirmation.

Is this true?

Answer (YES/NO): YES